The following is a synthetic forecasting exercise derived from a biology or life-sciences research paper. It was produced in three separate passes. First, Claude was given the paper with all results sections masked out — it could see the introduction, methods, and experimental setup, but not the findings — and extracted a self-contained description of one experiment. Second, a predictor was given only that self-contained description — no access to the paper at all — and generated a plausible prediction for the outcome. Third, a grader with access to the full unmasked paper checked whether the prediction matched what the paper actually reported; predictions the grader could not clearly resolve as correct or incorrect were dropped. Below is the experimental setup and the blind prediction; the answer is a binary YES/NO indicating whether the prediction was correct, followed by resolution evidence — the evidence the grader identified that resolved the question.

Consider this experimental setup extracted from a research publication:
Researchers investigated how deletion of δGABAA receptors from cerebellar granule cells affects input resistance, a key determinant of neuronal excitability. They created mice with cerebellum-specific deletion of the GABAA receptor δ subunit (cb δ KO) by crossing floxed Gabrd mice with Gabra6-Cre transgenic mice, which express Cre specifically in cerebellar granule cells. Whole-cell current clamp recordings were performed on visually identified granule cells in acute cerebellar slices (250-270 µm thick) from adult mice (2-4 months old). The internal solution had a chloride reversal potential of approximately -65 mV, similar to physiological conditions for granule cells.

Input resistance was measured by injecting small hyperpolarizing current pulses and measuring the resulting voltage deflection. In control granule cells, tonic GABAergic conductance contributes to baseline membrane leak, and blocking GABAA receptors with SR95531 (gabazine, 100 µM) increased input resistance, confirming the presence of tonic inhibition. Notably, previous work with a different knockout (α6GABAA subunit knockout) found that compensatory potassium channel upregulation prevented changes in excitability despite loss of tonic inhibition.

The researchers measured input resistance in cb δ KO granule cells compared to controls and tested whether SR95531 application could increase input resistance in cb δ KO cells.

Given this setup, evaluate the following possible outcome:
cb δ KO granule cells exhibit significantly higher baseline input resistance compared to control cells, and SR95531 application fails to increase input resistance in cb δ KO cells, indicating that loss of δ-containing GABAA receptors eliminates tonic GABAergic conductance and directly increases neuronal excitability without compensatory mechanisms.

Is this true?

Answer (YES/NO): YES